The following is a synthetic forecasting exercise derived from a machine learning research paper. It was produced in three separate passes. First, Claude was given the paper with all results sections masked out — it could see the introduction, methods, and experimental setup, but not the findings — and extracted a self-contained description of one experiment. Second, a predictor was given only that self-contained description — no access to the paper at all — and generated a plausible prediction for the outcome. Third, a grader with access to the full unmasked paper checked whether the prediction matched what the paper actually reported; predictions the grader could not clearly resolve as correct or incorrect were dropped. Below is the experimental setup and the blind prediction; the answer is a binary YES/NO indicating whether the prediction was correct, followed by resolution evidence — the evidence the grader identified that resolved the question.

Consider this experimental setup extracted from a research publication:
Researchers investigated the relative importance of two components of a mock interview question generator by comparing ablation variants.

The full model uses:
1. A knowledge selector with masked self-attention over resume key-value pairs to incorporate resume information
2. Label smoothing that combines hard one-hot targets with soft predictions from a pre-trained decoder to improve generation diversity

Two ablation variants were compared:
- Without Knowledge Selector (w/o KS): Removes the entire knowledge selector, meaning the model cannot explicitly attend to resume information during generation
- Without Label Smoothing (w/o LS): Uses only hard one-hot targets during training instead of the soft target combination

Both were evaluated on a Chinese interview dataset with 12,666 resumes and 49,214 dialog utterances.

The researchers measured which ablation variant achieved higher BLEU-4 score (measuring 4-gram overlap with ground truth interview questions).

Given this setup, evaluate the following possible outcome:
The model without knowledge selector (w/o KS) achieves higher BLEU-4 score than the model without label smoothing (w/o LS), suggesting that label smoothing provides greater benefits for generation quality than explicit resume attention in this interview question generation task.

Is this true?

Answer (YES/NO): NO